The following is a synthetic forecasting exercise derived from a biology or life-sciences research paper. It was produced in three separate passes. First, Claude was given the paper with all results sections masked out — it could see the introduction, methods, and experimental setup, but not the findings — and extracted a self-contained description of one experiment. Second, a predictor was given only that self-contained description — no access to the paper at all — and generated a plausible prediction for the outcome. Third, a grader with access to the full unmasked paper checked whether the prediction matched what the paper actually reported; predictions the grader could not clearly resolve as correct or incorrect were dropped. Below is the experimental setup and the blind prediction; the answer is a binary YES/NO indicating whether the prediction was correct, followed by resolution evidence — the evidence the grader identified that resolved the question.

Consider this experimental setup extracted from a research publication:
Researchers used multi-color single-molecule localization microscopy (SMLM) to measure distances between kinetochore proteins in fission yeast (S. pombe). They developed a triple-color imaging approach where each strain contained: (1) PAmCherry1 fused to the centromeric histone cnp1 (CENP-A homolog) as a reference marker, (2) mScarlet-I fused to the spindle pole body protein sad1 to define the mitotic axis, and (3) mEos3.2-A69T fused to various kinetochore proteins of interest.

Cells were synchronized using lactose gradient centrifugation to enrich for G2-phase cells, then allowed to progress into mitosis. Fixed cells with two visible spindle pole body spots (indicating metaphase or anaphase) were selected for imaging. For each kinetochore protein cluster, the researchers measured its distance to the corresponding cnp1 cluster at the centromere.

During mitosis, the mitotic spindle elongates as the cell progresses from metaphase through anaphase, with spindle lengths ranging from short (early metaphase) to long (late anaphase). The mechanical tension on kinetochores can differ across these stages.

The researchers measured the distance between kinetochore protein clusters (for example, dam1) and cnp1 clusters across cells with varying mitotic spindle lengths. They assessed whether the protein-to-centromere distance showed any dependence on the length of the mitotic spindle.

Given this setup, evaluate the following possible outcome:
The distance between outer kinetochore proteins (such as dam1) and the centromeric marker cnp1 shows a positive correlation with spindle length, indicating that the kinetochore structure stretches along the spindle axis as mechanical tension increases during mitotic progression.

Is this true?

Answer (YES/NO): NO